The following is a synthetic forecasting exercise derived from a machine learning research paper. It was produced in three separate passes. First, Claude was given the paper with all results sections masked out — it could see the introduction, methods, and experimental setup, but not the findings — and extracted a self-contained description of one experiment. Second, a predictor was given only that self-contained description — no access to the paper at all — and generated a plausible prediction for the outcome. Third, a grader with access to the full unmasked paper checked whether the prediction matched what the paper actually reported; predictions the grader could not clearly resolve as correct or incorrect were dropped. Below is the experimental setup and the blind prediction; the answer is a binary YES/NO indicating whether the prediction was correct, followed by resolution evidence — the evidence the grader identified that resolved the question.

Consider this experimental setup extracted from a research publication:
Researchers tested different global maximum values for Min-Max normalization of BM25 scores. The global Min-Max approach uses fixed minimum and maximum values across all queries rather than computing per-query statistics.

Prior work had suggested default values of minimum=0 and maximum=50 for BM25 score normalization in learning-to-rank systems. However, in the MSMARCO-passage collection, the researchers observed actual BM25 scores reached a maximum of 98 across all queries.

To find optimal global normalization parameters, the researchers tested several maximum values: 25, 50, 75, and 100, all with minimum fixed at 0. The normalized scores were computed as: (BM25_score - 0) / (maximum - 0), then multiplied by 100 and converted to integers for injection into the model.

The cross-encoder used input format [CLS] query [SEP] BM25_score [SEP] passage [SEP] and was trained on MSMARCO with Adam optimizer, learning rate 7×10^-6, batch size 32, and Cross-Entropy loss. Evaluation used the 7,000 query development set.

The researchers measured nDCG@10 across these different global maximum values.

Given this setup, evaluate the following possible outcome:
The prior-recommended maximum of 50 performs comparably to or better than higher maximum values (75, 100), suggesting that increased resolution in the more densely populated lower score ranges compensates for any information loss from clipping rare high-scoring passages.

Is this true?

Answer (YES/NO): YES